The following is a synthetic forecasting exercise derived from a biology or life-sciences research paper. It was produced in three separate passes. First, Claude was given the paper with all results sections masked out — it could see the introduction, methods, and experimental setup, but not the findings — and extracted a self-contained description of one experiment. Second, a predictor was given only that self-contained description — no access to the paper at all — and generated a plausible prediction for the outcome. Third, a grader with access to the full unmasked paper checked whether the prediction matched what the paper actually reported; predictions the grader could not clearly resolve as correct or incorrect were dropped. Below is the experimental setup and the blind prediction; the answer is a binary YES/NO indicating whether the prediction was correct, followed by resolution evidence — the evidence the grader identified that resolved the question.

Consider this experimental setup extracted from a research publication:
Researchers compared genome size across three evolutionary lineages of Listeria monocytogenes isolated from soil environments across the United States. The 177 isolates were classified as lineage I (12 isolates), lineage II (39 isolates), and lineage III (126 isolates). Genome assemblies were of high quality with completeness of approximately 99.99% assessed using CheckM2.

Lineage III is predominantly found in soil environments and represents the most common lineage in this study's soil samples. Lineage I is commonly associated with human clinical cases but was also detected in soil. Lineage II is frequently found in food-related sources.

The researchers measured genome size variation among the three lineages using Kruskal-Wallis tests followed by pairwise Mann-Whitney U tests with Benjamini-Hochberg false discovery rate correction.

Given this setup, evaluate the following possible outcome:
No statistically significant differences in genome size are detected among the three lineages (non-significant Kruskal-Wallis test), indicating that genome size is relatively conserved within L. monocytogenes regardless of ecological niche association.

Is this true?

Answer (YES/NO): NO